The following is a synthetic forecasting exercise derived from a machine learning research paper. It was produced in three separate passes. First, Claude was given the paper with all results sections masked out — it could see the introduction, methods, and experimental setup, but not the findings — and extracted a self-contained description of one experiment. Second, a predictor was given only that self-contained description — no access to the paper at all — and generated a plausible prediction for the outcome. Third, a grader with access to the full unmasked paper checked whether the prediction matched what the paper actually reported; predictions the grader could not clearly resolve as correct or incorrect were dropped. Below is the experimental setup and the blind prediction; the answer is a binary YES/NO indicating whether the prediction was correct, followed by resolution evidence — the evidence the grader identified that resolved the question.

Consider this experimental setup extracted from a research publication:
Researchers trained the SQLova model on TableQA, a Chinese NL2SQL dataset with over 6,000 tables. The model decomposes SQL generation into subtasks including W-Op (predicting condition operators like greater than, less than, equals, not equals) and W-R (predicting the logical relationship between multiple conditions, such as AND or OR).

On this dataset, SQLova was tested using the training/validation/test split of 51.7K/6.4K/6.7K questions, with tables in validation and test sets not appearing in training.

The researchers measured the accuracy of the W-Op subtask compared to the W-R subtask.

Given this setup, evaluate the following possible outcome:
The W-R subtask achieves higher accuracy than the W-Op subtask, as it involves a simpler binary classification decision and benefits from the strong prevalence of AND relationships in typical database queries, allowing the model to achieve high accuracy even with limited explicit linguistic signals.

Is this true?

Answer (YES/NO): YES